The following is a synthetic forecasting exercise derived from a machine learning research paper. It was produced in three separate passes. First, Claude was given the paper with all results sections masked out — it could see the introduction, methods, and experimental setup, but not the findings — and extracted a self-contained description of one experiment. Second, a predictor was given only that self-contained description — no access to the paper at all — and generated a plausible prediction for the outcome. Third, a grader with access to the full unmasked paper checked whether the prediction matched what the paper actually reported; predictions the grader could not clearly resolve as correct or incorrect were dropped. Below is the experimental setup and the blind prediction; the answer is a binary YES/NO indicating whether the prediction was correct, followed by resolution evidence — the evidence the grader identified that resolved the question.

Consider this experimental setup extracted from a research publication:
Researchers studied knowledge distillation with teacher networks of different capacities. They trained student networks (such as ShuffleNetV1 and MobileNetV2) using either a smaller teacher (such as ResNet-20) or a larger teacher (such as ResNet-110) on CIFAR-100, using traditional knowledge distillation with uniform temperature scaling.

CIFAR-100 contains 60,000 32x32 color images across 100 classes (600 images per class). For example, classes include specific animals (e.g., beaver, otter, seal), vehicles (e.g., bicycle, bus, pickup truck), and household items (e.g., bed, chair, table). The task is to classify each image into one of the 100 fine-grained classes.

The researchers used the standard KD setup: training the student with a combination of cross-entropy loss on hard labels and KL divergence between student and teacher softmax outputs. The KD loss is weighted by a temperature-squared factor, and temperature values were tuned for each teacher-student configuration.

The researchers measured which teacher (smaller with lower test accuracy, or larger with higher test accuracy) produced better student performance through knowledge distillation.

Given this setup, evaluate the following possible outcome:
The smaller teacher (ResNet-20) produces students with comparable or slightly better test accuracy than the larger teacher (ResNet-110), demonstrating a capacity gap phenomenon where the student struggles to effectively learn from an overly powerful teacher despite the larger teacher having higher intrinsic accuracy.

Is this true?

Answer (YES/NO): YES